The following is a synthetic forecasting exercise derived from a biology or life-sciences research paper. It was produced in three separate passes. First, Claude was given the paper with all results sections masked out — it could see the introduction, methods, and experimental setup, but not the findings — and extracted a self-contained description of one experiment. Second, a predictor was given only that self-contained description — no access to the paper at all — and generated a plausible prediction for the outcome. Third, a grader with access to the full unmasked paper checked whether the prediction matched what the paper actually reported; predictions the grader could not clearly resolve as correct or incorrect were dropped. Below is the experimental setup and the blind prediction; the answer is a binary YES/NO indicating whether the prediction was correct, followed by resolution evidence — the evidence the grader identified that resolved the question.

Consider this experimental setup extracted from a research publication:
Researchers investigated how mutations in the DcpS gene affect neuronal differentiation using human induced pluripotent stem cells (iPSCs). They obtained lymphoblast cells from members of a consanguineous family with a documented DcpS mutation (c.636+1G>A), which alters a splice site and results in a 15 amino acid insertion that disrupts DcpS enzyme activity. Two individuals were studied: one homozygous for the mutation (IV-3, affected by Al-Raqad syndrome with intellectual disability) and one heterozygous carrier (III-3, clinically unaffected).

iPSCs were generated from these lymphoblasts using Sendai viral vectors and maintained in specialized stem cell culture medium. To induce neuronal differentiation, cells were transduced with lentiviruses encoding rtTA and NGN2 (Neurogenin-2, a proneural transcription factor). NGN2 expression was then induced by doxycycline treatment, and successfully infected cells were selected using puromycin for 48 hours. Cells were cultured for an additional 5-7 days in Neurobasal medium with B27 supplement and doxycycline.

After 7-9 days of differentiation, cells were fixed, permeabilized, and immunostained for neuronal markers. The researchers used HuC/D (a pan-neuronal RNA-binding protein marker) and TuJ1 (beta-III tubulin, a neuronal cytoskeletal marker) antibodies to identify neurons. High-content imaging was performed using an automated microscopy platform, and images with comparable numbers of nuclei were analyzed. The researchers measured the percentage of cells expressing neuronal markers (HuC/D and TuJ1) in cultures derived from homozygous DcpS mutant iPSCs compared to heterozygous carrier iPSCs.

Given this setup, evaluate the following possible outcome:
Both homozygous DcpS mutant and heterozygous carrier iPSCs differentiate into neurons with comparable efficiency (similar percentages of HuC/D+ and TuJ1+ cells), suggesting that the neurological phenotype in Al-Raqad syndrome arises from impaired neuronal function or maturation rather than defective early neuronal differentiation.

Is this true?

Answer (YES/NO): NO